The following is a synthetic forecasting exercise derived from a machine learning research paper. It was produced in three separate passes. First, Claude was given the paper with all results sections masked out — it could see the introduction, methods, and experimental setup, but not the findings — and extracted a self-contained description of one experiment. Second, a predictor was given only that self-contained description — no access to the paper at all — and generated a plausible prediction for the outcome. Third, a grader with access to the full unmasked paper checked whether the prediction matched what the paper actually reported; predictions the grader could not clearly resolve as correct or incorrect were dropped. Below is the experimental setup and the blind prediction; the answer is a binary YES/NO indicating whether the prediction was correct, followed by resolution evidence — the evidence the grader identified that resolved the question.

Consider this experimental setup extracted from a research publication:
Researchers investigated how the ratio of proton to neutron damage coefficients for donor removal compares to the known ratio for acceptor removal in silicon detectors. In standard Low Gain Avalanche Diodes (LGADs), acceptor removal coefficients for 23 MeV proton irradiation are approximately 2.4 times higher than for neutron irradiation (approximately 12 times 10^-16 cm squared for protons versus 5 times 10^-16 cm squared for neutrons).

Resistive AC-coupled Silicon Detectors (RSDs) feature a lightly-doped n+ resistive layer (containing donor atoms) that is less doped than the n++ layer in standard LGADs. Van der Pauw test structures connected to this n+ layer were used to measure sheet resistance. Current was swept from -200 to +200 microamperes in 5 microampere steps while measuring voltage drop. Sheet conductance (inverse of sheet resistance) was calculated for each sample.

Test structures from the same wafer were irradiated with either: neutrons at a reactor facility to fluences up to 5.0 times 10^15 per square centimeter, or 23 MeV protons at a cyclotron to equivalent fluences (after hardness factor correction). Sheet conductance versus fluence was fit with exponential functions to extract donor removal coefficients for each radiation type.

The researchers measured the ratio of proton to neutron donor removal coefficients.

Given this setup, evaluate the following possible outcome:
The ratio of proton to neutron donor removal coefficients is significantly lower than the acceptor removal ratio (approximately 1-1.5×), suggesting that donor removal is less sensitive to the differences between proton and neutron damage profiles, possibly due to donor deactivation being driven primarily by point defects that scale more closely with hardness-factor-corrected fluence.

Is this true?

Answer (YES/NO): NO